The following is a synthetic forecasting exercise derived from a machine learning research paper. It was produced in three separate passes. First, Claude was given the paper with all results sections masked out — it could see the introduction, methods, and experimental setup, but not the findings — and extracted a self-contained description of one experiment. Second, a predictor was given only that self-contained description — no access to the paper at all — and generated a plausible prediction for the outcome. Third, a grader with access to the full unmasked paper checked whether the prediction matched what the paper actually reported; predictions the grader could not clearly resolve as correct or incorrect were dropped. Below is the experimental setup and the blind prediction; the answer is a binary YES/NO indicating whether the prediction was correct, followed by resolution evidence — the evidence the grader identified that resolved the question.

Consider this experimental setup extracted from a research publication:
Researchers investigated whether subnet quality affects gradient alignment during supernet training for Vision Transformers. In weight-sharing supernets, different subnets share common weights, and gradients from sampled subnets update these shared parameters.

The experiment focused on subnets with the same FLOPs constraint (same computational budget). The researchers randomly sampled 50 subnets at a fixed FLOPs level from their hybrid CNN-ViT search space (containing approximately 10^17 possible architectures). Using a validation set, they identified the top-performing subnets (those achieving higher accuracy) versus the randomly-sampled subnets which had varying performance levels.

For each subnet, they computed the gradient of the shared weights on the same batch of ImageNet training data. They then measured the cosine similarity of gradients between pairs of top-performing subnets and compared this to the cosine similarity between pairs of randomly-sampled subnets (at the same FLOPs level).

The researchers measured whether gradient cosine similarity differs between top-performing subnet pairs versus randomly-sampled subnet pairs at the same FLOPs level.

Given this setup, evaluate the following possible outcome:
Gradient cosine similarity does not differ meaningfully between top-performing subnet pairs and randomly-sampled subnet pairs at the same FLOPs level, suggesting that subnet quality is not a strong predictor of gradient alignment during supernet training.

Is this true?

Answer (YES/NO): NO